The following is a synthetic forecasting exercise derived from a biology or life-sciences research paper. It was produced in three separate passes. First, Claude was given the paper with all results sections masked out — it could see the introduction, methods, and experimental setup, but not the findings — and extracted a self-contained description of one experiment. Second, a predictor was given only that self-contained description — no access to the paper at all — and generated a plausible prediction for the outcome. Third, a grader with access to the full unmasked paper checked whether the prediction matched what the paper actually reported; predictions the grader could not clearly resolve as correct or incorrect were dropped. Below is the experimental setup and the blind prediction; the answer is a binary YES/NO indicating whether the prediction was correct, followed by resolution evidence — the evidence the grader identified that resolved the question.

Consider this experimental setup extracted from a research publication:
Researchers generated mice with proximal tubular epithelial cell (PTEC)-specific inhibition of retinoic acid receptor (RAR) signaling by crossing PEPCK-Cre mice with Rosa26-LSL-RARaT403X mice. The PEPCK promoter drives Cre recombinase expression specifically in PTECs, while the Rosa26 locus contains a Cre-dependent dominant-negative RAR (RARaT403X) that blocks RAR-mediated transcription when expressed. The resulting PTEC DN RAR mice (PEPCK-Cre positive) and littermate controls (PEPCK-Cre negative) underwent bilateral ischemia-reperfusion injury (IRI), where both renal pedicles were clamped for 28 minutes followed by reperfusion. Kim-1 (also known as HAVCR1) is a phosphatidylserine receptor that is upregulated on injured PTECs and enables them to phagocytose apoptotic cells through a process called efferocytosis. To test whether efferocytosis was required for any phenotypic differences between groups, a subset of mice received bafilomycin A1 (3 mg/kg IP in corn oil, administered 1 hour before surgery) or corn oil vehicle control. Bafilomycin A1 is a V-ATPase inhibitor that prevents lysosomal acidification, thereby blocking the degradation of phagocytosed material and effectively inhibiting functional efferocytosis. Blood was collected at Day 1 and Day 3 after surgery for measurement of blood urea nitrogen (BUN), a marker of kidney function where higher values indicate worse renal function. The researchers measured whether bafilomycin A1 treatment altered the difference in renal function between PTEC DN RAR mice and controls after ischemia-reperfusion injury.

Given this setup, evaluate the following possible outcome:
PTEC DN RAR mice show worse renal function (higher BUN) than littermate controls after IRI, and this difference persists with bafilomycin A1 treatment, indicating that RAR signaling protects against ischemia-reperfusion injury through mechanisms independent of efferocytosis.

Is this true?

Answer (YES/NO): NO